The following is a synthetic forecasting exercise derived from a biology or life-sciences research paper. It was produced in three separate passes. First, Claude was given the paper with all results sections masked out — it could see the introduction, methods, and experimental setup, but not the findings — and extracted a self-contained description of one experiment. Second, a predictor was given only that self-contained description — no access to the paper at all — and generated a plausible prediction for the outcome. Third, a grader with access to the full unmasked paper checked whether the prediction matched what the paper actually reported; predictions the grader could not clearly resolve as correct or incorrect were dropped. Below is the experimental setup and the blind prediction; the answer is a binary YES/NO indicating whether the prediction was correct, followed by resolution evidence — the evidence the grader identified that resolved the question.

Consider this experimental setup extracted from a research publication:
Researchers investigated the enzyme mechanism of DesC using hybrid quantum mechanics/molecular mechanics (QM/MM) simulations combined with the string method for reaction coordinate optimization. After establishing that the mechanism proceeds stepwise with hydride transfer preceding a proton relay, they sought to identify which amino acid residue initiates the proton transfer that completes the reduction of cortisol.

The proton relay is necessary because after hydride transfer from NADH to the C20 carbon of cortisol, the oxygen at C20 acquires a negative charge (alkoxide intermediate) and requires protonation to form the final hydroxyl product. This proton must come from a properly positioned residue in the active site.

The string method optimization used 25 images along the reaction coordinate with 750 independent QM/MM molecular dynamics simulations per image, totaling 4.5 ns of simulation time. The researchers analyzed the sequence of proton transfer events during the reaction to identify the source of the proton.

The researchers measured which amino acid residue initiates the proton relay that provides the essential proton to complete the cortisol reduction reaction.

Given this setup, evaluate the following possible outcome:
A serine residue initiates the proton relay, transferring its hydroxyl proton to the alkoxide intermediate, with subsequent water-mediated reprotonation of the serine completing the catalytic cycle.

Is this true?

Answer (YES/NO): NO